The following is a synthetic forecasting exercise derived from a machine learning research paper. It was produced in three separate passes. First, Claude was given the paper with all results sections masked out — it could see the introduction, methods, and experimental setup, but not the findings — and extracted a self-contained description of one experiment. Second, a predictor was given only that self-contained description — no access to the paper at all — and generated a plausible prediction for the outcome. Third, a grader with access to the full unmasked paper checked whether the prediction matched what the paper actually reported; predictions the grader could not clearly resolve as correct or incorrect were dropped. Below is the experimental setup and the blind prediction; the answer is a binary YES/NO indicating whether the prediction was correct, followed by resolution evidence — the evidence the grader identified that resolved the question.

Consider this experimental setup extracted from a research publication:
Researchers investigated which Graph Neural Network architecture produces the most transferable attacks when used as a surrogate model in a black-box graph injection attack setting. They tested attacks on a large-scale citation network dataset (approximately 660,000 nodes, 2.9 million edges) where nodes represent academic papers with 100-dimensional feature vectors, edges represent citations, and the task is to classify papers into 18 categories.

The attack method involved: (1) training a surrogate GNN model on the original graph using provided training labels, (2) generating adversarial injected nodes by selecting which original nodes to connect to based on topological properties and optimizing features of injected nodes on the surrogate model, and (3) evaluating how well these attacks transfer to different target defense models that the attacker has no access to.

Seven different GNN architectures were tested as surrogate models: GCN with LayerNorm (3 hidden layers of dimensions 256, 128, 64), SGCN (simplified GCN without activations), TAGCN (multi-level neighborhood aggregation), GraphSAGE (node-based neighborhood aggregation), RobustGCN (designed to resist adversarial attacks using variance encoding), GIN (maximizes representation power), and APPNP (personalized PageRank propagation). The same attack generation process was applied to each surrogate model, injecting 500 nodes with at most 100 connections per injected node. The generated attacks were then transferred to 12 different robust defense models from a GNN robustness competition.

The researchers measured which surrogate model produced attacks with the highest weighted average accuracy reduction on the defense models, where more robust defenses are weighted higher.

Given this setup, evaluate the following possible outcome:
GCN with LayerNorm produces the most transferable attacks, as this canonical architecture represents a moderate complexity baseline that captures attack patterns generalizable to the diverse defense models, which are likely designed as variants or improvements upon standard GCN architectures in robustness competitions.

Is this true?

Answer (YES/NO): YES